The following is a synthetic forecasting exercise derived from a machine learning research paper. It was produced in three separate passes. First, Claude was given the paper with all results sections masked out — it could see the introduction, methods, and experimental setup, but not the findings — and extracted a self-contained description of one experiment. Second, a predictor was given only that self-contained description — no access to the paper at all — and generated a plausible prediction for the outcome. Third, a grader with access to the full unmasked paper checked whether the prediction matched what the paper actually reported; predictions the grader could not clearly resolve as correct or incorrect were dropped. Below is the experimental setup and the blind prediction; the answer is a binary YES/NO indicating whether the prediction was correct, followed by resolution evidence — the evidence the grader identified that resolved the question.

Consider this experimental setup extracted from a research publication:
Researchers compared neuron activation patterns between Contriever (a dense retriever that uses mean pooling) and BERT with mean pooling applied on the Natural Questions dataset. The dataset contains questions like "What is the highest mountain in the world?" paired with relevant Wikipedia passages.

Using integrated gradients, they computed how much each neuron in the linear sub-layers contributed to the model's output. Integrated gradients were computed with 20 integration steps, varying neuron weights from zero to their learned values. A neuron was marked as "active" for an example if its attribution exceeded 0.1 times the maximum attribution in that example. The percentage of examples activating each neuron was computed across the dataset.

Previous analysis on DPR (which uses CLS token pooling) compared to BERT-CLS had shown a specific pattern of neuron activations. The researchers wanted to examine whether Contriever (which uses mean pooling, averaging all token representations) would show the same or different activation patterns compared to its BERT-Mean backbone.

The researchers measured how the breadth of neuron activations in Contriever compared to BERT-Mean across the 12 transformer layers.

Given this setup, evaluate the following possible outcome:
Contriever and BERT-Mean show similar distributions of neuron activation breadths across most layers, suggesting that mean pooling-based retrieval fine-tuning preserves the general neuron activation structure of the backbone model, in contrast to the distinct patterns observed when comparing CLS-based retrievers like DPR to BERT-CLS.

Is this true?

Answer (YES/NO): NO